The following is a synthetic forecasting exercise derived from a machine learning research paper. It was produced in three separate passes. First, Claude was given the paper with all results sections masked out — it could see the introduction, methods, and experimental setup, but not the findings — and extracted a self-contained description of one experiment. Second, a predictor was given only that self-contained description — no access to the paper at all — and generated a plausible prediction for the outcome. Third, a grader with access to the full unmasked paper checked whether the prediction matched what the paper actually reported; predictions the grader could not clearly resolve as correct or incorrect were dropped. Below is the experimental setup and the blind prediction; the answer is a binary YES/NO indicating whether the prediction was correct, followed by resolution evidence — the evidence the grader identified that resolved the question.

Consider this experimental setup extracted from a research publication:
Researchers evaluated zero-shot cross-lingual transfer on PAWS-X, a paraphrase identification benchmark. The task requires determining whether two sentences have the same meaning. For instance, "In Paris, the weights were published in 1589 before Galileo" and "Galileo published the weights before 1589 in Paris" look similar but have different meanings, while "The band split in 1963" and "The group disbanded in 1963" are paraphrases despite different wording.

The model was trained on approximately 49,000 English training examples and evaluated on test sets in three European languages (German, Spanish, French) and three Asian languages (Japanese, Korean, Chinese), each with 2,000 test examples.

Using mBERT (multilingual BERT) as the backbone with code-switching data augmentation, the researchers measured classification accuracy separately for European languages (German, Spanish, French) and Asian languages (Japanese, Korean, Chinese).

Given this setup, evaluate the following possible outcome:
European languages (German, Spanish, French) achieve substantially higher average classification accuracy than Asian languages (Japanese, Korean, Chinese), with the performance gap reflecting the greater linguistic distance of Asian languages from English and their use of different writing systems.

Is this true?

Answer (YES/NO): YES